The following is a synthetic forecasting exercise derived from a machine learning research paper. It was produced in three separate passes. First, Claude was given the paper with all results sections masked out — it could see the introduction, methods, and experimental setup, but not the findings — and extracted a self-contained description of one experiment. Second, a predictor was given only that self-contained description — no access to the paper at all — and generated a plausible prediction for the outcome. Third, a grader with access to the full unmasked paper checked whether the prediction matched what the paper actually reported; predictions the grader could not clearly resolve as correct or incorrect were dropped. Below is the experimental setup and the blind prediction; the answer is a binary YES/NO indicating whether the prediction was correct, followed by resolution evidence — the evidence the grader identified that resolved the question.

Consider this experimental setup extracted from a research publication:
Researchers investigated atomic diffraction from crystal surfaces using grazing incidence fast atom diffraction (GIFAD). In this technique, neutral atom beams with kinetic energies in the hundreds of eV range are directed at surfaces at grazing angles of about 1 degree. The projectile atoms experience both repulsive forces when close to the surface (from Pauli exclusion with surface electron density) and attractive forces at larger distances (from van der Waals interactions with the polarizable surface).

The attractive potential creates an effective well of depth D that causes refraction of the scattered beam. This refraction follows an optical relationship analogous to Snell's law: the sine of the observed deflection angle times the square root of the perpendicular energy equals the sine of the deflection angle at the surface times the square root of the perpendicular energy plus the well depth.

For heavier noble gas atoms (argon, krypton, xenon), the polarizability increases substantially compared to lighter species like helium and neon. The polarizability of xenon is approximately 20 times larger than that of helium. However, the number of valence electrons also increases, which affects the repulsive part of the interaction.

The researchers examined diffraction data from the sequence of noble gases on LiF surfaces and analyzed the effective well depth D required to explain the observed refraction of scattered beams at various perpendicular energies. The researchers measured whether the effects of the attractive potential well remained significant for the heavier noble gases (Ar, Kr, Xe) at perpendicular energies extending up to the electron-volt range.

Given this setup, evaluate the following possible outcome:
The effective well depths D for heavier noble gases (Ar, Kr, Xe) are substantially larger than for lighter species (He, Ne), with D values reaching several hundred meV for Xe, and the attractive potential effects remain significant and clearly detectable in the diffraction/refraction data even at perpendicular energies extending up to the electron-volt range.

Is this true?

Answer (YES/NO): NO